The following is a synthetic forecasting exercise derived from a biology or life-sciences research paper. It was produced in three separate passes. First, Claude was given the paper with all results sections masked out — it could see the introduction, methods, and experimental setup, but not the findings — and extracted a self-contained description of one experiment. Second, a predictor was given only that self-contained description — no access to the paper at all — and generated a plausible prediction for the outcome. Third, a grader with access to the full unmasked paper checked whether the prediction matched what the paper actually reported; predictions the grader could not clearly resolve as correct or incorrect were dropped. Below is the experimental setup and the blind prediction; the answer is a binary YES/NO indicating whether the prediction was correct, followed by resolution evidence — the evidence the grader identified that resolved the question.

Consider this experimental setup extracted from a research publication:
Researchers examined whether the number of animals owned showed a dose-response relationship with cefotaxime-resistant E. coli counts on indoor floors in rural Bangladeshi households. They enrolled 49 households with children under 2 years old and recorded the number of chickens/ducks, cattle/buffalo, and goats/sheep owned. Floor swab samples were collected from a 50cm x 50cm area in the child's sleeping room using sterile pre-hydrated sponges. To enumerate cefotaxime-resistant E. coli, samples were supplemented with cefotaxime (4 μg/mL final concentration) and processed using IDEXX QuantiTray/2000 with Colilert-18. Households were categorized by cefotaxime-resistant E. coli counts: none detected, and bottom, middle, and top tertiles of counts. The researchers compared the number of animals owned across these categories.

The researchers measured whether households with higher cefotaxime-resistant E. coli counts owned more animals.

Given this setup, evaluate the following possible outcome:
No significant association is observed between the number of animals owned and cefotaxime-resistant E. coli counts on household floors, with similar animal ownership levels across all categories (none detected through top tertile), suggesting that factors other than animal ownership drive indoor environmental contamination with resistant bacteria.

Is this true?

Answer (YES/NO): NO